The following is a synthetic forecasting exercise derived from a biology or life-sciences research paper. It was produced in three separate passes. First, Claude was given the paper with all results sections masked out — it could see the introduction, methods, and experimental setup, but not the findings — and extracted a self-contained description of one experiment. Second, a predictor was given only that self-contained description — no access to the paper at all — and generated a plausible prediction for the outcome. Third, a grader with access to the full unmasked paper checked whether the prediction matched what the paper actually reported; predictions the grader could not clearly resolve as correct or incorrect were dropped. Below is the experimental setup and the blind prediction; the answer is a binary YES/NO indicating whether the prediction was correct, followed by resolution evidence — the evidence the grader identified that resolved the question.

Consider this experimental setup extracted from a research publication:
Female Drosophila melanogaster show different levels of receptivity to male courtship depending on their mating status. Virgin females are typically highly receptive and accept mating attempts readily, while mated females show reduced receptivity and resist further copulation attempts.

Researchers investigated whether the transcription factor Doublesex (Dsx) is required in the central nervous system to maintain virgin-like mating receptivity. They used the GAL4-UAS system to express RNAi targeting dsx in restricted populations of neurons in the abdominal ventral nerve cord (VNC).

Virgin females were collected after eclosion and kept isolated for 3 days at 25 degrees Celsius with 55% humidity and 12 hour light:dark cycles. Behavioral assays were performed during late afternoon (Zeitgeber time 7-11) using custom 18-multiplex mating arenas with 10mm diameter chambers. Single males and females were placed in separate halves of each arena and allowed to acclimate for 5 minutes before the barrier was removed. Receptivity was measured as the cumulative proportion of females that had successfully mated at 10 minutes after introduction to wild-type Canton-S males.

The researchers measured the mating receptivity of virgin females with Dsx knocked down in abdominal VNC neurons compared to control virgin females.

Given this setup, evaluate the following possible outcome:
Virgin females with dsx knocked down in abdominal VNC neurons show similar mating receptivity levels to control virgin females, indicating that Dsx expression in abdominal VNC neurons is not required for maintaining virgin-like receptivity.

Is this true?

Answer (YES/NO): NO